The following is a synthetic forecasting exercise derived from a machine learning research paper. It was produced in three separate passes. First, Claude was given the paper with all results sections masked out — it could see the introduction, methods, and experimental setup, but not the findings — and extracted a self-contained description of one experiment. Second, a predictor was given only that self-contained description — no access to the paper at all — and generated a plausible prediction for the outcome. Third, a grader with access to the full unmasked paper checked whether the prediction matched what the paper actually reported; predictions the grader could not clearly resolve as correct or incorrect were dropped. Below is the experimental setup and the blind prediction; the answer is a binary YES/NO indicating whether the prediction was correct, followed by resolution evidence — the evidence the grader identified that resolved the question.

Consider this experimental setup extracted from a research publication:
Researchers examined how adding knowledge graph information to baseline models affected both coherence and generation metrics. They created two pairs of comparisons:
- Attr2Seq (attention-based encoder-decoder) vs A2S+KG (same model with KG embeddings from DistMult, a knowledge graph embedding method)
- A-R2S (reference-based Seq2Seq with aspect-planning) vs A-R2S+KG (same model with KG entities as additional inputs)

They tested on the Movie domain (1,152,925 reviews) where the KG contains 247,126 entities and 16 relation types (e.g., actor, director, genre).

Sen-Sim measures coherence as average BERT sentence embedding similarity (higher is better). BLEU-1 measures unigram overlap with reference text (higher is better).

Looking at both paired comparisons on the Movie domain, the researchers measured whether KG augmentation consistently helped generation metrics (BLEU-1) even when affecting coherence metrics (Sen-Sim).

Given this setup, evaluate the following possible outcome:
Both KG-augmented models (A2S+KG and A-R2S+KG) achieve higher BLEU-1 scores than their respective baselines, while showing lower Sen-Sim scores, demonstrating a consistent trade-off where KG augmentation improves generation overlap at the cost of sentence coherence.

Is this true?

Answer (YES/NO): YES